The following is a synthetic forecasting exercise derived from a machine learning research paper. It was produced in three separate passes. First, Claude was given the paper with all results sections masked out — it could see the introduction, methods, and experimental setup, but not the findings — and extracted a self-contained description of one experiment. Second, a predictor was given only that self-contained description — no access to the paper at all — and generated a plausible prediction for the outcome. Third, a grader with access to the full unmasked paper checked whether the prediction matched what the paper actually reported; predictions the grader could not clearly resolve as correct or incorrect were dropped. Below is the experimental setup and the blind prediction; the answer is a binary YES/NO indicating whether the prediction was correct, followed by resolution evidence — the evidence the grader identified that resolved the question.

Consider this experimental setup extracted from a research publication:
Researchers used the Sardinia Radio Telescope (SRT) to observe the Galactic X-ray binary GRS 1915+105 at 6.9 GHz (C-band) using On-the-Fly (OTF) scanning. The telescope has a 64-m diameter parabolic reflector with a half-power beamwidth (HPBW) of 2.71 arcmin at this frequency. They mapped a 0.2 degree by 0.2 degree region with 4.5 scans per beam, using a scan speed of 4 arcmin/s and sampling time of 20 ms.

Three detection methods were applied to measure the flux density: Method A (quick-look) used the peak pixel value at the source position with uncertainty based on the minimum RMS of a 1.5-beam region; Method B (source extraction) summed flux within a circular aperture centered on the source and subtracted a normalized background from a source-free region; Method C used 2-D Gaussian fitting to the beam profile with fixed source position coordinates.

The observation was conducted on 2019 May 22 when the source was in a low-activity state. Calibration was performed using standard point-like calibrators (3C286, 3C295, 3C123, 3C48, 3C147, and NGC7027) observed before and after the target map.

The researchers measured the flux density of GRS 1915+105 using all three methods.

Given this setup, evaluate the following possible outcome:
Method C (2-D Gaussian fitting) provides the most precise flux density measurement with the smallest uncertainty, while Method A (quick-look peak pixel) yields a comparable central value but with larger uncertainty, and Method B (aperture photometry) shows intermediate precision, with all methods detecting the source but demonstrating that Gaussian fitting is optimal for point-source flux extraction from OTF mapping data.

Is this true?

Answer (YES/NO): YES